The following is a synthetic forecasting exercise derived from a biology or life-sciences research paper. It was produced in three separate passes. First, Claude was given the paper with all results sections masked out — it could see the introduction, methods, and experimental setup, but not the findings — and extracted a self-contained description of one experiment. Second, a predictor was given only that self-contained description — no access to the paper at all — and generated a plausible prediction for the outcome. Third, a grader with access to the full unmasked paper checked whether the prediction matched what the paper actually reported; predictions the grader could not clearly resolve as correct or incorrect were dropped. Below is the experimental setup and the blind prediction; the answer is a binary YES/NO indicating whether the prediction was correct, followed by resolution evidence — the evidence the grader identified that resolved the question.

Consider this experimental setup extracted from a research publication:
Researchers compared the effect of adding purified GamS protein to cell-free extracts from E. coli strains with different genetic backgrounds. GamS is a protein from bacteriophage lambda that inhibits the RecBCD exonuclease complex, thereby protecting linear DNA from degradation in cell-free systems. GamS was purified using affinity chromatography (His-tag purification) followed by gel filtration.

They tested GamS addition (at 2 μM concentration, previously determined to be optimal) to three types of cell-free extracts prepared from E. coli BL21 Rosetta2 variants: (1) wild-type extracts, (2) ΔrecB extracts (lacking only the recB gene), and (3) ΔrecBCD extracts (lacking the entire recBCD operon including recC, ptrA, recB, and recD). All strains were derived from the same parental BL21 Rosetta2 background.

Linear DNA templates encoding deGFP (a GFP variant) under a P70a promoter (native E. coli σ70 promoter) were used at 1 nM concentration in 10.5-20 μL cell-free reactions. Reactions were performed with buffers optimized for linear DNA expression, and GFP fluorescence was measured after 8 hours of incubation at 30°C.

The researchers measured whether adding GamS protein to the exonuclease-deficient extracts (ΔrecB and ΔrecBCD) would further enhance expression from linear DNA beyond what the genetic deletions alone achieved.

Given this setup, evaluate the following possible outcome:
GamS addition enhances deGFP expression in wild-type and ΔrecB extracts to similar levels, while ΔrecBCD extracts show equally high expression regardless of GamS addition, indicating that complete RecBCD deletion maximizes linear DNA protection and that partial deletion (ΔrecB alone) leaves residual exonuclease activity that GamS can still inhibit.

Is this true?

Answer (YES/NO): NO